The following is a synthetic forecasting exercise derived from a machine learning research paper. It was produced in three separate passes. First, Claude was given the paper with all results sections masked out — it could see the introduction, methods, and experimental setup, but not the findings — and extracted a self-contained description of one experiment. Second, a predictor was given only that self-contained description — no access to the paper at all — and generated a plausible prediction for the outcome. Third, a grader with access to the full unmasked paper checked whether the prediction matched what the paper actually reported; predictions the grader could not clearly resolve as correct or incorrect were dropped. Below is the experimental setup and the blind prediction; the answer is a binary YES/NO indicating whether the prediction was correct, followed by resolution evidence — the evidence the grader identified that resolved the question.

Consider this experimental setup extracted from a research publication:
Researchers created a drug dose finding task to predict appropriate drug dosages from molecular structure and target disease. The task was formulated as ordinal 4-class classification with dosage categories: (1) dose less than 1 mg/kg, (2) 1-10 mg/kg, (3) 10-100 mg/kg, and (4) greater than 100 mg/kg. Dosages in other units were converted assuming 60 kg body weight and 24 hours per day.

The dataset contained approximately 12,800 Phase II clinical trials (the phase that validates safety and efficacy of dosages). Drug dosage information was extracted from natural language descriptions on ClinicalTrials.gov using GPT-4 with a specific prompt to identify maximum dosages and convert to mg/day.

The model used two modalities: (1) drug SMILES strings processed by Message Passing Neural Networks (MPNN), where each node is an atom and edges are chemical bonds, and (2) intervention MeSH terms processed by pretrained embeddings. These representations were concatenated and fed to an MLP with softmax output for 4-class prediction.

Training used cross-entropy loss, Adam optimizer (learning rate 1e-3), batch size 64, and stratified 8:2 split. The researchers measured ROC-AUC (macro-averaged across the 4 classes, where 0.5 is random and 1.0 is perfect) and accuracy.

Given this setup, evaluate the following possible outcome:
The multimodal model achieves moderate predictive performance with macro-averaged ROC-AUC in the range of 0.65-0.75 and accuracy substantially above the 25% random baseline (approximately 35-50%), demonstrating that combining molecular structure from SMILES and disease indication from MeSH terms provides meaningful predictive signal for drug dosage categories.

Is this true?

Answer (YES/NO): NO